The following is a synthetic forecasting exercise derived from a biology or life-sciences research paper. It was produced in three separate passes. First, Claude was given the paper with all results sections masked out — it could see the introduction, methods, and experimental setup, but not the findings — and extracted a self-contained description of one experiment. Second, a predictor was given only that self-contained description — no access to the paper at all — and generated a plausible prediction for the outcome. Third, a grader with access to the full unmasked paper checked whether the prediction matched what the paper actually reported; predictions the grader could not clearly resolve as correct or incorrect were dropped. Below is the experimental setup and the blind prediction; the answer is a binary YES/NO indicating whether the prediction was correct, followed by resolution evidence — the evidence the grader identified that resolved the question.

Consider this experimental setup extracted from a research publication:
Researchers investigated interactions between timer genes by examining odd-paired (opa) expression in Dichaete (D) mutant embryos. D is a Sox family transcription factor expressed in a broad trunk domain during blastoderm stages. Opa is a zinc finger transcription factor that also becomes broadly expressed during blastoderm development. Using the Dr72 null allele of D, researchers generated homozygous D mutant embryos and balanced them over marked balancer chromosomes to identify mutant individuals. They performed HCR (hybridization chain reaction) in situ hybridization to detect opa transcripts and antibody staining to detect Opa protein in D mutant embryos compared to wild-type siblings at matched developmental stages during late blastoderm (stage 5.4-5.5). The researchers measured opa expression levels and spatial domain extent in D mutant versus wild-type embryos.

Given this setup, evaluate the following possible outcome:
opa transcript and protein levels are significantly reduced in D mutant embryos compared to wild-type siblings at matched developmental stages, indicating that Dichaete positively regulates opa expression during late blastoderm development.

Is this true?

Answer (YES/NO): NO